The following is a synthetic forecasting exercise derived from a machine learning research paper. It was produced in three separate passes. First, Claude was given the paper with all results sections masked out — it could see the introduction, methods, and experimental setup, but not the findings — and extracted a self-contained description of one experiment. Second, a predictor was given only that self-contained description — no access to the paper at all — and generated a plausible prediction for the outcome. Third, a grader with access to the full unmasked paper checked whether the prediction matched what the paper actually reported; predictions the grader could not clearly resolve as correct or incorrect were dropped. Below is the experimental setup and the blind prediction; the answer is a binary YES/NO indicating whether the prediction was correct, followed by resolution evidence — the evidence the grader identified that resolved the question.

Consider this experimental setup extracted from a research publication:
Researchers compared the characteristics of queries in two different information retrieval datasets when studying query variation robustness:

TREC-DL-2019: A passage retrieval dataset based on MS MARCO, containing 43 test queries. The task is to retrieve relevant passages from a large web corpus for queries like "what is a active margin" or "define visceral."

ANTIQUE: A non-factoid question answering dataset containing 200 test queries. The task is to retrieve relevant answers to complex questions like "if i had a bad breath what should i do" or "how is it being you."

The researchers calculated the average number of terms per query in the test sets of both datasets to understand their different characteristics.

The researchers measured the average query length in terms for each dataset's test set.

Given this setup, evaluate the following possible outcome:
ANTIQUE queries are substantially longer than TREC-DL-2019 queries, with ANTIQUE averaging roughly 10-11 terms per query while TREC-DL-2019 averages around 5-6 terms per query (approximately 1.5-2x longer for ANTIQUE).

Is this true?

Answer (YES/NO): YES